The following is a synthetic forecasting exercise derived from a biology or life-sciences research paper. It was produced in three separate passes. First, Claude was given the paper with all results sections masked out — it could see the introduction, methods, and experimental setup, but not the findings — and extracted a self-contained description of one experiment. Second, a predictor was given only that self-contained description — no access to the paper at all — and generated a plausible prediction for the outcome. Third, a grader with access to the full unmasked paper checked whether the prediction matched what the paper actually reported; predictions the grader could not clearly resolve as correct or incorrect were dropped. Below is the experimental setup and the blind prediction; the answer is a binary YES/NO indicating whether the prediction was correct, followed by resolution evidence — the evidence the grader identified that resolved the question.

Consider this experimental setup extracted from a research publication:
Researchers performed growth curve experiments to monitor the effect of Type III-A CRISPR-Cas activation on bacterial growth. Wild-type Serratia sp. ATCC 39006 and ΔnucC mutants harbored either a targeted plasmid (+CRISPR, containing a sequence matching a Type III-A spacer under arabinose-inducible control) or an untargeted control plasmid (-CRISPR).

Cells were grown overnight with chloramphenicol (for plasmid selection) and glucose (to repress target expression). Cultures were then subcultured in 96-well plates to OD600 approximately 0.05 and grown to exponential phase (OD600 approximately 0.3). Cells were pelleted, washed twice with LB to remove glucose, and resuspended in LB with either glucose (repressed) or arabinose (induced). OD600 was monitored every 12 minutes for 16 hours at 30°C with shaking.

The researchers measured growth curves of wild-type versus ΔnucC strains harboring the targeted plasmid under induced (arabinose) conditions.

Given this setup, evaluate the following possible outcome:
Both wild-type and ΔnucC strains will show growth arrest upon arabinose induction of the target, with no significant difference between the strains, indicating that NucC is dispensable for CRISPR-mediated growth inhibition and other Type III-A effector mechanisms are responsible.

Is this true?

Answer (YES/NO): NO